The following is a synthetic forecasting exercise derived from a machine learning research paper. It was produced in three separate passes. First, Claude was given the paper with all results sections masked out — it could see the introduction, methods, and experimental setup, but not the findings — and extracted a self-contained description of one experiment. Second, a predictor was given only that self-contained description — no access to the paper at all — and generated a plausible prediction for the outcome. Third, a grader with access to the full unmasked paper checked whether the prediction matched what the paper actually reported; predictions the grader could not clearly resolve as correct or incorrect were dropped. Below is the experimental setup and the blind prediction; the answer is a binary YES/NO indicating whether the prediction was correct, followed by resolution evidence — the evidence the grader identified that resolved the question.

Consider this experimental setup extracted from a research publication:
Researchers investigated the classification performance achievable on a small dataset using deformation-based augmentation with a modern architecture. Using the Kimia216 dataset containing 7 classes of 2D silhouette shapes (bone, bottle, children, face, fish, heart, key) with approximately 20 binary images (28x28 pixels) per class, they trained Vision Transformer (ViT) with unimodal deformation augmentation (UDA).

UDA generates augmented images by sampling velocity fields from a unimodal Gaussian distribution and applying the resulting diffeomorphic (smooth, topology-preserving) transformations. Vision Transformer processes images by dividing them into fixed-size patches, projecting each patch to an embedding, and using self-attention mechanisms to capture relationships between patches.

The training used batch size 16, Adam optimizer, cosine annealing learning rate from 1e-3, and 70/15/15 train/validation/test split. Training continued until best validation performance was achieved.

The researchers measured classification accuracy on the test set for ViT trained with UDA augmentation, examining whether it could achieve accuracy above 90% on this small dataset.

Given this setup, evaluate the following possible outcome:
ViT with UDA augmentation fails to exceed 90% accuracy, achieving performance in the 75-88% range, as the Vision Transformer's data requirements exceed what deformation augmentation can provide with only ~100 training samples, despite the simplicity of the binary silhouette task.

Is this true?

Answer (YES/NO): NO